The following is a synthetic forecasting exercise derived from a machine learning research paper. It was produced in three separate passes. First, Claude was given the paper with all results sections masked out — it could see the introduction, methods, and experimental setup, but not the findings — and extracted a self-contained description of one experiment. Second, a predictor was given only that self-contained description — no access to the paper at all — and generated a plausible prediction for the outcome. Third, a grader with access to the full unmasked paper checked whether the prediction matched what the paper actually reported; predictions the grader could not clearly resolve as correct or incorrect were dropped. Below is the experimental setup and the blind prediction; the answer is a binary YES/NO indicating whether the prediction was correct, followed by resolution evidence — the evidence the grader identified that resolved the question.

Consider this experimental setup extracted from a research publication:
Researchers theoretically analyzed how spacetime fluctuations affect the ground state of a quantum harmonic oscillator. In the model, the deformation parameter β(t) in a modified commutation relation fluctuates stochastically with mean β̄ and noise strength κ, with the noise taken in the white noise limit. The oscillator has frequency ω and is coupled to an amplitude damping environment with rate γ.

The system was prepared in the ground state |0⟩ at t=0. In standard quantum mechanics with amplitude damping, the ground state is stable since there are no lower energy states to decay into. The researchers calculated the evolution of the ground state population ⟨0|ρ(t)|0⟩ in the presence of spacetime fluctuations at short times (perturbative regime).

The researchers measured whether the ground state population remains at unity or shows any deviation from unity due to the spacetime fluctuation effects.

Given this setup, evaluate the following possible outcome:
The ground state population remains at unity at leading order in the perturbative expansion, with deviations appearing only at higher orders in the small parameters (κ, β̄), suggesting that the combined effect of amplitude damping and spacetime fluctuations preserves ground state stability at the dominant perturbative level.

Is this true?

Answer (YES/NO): NO